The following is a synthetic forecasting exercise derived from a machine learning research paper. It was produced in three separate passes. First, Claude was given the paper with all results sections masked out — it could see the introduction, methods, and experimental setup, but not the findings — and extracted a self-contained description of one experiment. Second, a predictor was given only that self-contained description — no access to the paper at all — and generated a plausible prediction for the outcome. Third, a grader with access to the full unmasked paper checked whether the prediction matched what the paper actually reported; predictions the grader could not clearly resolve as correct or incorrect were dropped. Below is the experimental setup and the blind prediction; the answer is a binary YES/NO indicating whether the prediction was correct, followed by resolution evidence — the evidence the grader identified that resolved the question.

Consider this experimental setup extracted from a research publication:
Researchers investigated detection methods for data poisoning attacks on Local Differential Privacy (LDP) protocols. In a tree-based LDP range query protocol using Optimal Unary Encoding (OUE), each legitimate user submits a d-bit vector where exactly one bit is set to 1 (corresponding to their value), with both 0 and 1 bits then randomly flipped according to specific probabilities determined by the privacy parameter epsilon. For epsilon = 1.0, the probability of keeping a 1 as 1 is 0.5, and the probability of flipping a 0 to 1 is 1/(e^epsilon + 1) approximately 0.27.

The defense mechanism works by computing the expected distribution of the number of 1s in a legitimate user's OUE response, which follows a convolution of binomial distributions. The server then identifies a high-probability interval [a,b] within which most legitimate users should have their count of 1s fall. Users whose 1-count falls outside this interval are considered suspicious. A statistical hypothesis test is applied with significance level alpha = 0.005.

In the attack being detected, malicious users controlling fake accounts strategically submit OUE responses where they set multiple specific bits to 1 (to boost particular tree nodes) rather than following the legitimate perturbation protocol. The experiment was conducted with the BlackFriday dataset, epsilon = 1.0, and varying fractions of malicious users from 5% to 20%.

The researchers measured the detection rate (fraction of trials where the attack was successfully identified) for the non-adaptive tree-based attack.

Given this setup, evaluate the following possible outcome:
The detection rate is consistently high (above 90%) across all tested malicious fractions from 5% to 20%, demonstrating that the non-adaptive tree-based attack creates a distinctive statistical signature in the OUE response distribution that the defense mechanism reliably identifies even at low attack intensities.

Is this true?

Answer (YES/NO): NO